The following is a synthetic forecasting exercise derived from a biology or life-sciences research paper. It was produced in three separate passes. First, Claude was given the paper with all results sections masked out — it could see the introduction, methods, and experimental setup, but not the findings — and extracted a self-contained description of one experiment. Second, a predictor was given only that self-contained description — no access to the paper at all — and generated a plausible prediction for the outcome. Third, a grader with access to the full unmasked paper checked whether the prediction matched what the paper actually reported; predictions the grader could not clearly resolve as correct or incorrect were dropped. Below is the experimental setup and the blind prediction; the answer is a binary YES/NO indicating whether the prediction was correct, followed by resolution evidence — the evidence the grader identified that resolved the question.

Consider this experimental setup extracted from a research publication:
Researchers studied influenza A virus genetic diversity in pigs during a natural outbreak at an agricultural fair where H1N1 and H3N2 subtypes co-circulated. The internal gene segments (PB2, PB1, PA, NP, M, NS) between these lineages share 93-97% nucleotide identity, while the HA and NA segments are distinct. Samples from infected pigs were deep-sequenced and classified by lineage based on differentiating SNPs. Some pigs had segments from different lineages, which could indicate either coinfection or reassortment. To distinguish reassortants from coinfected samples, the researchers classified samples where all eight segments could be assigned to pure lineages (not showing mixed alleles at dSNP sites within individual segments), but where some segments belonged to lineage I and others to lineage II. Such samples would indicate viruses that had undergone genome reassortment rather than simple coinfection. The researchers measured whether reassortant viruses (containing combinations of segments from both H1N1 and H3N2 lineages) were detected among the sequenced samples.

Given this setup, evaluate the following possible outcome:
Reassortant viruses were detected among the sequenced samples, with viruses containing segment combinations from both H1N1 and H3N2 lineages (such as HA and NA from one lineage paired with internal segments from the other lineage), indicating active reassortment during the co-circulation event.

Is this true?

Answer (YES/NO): YES